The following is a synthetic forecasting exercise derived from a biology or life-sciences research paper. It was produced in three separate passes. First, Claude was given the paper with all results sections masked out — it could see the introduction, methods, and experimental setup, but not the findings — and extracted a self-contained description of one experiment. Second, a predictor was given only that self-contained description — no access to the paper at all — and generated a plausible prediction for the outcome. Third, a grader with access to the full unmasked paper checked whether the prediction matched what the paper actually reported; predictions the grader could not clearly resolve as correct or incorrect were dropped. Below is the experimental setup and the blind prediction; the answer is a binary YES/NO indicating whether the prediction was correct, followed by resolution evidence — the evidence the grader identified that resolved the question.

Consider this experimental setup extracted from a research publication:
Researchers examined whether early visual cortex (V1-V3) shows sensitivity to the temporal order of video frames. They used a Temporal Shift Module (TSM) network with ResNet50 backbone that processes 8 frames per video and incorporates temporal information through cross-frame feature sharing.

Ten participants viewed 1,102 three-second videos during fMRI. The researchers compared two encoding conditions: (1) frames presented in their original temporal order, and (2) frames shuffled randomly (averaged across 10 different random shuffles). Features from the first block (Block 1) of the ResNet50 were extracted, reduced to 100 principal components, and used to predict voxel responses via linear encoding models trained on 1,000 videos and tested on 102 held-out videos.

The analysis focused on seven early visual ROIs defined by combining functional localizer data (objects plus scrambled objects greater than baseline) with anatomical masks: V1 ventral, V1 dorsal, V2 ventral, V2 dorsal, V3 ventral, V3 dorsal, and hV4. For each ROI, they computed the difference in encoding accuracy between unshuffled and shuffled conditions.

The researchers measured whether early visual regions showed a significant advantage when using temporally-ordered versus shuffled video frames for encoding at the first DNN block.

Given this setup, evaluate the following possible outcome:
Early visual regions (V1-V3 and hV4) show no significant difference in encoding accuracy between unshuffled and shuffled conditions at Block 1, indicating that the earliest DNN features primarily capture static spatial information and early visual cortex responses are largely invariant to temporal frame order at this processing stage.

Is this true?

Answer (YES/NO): YES